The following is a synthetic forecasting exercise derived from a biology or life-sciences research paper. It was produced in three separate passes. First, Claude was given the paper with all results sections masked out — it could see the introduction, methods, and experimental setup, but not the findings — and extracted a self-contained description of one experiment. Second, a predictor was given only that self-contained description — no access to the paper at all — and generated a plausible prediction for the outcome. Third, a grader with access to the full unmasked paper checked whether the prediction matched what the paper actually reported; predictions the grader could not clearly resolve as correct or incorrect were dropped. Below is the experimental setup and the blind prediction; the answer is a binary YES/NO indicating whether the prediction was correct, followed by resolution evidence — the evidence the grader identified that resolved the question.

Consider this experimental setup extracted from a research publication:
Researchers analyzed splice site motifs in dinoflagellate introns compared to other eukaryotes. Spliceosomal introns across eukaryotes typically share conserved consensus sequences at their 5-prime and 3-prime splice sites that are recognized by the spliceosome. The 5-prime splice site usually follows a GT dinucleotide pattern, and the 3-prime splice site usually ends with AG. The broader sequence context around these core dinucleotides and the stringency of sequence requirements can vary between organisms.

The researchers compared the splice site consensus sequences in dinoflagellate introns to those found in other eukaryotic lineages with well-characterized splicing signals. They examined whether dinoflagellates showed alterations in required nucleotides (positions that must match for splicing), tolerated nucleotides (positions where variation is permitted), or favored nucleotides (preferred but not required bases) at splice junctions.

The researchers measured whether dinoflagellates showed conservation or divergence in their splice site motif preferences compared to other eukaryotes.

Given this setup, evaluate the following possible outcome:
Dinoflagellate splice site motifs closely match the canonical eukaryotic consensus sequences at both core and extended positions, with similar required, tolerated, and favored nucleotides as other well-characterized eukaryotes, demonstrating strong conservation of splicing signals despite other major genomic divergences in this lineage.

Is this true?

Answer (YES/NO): NO